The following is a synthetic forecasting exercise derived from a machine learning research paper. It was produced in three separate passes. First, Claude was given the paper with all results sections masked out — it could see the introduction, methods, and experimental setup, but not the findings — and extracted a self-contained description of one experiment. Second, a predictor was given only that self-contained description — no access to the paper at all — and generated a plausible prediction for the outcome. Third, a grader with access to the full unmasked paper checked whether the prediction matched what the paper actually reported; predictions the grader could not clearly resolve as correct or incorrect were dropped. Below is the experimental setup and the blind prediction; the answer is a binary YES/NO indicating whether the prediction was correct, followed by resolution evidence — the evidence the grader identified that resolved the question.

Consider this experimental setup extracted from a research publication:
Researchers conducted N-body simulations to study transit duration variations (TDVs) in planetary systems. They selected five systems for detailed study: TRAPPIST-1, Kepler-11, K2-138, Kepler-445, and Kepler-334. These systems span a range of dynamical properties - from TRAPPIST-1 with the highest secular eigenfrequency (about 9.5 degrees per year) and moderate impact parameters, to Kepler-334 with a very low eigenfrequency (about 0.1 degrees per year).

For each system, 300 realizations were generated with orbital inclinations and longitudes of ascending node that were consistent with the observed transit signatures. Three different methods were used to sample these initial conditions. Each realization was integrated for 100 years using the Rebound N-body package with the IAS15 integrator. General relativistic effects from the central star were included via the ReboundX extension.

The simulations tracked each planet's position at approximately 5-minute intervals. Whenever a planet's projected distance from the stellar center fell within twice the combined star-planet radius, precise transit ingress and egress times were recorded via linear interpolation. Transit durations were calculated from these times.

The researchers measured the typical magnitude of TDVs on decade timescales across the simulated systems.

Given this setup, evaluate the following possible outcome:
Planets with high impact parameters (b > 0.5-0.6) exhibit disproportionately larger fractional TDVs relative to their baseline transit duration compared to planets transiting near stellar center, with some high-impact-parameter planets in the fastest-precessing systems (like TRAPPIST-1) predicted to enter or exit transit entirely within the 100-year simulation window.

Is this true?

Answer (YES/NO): NO